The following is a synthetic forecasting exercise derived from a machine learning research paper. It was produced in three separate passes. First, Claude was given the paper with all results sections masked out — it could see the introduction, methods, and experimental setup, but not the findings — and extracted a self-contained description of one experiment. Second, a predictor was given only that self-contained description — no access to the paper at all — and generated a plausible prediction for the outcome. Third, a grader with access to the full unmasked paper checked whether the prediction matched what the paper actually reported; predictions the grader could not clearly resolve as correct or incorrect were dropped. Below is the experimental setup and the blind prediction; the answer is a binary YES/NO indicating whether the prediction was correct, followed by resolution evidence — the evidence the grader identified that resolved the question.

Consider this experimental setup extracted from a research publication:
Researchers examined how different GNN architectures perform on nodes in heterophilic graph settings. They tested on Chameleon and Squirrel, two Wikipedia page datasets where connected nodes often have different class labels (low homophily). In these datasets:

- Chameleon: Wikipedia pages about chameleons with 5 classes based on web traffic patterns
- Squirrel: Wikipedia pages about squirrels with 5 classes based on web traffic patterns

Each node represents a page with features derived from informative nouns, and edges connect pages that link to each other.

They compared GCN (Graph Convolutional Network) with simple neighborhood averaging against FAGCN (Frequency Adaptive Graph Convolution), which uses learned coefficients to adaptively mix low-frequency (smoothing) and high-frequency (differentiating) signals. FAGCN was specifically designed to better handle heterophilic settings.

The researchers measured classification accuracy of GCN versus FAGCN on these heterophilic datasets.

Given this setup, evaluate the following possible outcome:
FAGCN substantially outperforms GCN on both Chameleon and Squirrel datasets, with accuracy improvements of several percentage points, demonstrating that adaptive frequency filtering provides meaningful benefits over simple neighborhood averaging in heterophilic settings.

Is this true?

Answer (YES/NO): NO